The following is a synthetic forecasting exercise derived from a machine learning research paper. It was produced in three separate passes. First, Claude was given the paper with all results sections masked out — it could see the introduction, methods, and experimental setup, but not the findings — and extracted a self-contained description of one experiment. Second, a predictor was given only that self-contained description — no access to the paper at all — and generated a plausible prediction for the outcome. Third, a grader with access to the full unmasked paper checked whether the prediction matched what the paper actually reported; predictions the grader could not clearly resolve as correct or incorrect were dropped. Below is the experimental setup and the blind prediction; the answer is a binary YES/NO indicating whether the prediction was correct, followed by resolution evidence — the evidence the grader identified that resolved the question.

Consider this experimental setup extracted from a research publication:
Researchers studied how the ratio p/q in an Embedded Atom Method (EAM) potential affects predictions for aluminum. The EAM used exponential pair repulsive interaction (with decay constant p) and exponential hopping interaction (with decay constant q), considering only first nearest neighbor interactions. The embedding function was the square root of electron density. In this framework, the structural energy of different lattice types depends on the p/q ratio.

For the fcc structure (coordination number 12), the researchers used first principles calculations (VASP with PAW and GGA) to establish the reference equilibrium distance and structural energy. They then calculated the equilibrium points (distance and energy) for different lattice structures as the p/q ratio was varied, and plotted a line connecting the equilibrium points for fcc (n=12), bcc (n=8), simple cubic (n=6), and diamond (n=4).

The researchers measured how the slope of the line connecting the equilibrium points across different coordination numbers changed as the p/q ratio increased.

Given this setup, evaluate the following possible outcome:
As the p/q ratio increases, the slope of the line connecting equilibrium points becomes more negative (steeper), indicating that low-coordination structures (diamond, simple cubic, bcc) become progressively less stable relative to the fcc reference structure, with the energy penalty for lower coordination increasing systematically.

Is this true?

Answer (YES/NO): NO